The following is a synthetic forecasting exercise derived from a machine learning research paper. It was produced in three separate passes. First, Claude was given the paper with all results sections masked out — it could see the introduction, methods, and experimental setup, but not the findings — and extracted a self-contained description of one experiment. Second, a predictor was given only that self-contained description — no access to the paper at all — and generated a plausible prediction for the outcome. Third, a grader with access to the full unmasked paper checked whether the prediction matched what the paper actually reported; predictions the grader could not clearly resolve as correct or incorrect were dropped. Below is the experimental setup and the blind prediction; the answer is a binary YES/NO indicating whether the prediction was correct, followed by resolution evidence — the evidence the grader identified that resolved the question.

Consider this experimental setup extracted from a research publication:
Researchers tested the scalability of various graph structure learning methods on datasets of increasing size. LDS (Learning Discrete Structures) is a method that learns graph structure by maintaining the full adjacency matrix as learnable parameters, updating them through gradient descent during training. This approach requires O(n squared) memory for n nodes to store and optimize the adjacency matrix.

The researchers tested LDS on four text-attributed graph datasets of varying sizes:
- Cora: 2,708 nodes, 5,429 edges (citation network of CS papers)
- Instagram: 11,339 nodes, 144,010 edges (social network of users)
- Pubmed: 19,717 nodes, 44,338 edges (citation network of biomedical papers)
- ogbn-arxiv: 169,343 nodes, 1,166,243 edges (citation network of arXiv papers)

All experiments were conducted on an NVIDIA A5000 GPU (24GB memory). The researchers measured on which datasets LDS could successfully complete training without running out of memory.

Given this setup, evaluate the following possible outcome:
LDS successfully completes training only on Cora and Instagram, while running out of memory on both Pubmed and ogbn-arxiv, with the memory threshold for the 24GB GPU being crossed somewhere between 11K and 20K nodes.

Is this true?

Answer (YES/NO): NO